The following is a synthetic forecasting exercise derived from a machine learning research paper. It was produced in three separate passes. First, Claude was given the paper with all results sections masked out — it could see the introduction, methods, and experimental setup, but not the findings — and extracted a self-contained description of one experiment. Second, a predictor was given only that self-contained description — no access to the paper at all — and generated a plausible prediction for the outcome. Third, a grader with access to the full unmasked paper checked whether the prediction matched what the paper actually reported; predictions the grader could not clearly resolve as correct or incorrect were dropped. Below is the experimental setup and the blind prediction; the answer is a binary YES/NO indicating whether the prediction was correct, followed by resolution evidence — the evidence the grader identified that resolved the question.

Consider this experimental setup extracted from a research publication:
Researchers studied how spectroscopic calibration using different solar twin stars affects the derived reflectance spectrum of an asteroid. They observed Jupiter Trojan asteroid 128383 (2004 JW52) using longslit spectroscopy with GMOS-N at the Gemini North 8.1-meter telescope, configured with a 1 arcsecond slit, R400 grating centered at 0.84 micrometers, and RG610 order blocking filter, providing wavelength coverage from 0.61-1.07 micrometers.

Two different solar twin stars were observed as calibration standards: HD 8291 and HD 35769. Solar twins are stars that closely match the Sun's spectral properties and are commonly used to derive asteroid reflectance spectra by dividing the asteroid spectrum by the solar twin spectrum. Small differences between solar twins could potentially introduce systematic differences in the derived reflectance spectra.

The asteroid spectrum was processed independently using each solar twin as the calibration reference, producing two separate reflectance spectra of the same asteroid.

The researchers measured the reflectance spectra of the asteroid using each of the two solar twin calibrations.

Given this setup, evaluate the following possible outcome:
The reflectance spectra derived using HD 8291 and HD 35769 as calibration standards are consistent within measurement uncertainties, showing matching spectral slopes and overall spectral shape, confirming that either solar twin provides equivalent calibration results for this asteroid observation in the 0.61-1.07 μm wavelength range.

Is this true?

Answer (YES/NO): YES